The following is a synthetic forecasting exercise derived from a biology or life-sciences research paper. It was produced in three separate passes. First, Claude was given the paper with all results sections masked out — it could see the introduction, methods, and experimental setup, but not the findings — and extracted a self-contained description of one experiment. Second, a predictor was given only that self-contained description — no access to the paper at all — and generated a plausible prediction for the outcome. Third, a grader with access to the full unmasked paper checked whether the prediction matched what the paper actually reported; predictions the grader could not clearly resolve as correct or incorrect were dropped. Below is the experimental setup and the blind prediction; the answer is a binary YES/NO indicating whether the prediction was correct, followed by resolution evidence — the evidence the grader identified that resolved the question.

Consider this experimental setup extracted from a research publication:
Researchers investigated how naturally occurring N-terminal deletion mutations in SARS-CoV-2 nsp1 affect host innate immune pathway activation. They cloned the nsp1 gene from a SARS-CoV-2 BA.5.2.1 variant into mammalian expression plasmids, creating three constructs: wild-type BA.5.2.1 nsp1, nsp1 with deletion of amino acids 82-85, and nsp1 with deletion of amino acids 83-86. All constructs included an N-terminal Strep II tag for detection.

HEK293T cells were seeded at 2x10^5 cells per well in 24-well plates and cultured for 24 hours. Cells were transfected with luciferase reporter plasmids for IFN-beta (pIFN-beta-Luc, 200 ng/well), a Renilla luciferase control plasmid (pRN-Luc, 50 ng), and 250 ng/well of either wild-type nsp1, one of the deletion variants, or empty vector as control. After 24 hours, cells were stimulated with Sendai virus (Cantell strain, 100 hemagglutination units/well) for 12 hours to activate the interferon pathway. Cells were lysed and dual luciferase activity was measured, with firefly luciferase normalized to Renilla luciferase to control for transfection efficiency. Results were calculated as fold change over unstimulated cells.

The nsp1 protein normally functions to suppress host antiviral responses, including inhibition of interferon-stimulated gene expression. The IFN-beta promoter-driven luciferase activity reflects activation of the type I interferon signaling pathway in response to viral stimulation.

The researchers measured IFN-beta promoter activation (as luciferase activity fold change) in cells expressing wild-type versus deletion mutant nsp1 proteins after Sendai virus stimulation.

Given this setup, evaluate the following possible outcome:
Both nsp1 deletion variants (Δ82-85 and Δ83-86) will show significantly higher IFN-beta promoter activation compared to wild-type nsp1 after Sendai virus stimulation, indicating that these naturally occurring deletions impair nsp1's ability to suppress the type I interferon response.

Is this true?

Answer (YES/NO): YES